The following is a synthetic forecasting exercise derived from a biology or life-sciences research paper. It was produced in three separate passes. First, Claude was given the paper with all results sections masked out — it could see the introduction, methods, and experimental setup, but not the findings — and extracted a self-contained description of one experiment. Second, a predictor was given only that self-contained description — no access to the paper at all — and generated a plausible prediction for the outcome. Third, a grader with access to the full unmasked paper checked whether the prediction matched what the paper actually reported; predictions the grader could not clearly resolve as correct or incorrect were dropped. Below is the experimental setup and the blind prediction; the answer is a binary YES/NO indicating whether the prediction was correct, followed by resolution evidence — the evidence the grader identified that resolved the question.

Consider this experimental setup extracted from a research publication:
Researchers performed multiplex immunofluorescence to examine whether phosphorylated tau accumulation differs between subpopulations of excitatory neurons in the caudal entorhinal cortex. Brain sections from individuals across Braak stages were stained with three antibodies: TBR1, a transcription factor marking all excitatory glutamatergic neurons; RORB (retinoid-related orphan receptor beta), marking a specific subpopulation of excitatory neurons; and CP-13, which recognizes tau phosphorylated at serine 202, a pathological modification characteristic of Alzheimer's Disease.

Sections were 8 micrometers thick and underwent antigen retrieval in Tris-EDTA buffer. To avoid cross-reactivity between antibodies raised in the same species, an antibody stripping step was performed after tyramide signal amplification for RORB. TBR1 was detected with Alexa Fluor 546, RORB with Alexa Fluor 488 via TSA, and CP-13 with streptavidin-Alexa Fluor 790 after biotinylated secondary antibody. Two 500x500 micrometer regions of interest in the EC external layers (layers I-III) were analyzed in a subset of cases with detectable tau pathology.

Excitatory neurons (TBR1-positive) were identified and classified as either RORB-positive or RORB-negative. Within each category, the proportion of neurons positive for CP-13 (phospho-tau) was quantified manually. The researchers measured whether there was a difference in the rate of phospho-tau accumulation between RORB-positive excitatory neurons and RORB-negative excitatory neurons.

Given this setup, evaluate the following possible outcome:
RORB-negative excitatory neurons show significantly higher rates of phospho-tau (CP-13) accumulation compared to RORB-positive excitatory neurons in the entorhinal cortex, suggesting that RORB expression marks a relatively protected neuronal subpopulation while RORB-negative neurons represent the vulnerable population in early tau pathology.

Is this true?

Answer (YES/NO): NO